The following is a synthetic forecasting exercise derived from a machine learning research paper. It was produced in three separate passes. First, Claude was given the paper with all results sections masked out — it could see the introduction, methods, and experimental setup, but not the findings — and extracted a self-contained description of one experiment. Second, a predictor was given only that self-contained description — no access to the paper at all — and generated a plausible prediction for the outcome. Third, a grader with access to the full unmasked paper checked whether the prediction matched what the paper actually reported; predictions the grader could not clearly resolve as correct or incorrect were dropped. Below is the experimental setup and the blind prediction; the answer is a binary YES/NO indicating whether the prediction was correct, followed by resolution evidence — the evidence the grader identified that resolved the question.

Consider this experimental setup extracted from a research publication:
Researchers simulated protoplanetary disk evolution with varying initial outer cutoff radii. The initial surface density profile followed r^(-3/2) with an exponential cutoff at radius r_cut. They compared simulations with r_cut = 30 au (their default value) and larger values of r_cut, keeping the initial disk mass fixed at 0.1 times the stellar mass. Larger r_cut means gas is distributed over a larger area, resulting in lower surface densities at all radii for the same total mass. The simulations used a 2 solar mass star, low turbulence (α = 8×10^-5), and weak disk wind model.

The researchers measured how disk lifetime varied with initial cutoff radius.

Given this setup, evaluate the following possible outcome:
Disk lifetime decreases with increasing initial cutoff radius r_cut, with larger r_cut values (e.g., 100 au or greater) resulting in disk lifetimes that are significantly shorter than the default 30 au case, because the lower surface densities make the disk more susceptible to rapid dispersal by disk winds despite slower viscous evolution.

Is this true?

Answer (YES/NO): NO